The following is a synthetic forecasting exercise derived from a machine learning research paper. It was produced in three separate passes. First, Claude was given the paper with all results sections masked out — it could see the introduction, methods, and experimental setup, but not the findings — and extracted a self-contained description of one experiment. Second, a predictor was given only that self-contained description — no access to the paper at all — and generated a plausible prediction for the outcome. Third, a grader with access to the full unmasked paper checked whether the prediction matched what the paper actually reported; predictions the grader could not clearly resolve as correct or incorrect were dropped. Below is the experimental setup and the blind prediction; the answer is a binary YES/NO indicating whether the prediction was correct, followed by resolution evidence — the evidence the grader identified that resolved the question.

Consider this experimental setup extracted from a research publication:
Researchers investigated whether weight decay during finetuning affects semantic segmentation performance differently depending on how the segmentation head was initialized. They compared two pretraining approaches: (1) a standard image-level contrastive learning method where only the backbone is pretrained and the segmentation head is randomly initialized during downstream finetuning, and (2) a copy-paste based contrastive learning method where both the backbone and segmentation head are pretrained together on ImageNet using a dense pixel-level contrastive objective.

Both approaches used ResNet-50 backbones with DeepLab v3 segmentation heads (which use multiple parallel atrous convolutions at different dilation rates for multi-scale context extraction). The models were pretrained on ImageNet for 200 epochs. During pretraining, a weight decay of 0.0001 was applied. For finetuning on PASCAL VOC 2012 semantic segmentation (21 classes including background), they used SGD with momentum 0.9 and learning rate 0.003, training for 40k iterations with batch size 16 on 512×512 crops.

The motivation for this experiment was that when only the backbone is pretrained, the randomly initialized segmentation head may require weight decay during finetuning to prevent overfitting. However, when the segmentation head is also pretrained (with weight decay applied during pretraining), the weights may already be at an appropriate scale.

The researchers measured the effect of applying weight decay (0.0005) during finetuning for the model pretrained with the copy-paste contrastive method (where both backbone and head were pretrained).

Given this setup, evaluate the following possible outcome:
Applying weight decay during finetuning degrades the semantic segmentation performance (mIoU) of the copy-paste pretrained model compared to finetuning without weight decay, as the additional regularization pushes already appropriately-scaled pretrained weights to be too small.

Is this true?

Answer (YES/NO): YES